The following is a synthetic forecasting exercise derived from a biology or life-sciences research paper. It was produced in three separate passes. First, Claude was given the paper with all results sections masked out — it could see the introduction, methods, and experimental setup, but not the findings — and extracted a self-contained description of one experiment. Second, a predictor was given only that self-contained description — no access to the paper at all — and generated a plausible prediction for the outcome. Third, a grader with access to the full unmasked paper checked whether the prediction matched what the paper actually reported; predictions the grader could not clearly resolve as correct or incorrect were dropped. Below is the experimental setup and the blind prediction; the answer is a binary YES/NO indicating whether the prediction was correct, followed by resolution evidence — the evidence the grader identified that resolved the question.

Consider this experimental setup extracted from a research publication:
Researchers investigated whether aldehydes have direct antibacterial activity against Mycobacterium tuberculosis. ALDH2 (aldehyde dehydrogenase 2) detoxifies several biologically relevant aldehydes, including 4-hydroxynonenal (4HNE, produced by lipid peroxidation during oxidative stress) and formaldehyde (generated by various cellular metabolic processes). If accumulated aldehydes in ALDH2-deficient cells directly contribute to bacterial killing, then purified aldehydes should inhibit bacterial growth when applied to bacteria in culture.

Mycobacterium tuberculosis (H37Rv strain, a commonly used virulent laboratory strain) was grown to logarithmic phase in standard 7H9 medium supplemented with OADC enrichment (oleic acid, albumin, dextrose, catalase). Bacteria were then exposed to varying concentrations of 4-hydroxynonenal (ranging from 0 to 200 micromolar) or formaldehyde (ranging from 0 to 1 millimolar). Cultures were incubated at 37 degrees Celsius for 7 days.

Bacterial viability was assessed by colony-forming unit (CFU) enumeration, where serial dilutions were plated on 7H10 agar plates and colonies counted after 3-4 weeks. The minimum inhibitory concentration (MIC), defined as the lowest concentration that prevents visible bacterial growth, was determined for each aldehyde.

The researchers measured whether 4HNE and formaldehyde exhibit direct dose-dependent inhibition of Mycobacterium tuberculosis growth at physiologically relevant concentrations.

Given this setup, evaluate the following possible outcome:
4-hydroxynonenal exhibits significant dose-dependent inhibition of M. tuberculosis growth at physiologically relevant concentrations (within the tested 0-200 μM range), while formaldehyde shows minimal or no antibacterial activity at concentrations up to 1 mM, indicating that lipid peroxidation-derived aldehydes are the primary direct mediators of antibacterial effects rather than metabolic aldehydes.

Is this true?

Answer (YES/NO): NO